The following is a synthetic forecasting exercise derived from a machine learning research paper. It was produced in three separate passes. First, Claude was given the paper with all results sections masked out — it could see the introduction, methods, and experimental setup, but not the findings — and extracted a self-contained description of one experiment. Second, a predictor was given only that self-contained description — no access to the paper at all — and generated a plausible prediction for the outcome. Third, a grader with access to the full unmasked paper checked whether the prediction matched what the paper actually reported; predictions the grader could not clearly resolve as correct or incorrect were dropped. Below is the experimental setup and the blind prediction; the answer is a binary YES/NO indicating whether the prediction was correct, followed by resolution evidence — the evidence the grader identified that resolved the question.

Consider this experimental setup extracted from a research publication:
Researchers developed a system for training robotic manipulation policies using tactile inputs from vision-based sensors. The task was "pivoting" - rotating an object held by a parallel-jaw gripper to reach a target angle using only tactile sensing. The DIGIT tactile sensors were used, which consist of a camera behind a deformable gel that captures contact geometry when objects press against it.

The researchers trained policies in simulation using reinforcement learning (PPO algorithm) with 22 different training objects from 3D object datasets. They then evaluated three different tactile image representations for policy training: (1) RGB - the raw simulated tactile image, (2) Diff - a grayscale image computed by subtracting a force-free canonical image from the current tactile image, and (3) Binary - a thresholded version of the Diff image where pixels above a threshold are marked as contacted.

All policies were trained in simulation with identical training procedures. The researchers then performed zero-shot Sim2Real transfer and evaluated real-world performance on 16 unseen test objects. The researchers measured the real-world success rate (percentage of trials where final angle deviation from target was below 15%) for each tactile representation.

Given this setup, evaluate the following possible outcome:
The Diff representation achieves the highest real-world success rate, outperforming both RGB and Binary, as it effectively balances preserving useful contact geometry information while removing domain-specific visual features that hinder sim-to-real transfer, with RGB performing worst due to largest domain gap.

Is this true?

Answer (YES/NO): NO